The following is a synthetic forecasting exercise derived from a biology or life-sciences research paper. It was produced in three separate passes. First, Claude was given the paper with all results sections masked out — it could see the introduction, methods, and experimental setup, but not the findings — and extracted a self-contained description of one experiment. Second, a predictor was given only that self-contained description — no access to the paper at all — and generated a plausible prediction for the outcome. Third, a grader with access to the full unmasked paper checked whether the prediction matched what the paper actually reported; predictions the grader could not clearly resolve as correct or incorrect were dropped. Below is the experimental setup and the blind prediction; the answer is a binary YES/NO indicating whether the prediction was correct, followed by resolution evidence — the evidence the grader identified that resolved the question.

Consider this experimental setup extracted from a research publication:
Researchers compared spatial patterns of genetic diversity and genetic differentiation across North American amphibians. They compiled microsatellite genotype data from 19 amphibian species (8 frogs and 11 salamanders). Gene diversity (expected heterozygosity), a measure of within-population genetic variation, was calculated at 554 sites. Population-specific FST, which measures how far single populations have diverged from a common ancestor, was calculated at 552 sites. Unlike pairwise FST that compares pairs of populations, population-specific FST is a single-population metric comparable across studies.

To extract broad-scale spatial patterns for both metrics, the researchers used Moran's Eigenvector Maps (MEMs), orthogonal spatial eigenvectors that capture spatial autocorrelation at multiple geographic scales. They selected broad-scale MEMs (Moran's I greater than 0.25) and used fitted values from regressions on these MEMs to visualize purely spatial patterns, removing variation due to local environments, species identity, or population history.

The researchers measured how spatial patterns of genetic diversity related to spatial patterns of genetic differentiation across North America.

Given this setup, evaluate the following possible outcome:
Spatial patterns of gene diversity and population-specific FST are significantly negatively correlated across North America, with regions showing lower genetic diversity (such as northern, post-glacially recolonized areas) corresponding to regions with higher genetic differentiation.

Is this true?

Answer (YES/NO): NO